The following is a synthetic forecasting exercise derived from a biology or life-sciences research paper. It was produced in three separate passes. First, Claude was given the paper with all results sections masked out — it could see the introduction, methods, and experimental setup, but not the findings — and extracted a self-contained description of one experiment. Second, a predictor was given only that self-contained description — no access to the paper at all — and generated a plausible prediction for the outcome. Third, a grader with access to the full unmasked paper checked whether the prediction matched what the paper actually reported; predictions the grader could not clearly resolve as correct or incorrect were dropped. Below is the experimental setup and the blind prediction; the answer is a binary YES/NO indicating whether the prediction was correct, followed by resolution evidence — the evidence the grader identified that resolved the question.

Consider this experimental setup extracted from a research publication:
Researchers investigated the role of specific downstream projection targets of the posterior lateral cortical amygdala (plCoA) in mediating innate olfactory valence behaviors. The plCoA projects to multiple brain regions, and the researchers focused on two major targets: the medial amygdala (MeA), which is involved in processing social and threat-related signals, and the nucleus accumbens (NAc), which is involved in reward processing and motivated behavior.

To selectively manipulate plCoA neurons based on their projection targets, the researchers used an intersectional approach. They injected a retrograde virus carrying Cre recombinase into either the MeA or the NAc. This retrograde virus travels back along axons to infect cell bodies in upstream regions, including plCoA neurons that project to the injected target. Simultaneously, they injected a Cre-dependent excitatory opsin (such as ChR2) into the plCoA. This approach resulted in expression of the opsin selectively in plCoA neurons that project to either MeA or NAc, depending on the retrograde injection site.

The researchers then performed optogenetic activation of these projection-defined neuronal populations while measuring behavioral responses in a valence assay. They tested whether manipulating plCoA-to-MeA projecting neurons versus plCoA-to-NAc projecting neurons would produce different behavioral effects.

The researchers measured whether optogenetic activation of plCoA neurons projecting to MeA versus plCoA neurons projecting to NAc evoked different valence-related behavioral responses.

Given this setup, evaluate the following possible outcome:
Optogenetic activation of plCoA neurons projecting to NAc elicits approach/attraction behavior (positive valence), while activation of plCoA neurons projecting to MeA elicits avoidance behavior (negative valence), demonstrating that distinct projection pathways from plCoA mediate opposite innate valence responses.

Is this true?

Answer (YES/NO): YES